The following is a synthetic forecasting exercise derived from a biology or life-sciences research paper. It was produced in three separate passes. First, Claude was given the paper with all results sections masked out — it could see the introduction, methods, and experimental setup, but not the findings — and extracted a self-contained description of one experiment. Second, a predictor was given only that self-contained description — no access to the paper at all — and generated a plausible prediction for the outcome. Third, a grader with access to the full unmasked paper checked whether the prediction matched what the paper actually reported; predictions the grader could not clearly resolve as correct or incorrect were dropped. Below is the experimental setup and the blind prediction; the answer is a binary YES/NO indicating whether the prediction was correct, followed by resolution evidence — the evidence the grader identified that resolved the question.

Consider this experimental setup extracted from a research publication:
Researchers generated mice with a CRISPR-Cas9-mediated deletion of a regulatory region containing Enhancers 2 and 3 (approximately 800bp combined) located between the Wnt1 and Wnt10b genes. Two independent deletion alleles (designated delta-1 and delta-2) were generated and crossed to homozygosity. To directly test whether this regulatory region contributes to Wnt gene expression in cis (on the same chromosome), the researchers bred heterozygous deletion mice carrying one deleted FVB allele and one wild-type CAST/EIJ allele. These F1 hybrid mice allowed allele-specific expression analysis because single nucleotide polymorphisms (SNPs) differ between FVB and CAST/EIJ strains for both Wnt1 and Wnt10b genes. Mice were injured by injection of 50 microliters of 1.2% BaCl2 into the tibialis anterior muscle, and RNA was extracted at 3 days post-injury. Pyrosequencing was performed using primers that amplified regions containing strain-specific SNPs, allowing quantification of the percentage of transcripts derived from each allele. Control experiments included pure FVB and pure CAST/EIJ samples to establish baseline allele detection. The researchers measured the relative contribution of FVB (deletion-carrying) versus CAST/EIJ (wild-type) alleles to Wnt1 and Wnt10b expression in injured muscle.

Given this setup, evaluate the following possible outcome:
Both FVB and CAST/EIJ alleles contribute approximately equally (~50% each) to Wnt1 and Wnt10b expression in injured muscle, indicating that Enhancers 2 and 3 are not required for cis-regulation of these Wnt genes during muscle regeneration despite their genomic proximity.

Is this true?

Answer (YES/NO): NO